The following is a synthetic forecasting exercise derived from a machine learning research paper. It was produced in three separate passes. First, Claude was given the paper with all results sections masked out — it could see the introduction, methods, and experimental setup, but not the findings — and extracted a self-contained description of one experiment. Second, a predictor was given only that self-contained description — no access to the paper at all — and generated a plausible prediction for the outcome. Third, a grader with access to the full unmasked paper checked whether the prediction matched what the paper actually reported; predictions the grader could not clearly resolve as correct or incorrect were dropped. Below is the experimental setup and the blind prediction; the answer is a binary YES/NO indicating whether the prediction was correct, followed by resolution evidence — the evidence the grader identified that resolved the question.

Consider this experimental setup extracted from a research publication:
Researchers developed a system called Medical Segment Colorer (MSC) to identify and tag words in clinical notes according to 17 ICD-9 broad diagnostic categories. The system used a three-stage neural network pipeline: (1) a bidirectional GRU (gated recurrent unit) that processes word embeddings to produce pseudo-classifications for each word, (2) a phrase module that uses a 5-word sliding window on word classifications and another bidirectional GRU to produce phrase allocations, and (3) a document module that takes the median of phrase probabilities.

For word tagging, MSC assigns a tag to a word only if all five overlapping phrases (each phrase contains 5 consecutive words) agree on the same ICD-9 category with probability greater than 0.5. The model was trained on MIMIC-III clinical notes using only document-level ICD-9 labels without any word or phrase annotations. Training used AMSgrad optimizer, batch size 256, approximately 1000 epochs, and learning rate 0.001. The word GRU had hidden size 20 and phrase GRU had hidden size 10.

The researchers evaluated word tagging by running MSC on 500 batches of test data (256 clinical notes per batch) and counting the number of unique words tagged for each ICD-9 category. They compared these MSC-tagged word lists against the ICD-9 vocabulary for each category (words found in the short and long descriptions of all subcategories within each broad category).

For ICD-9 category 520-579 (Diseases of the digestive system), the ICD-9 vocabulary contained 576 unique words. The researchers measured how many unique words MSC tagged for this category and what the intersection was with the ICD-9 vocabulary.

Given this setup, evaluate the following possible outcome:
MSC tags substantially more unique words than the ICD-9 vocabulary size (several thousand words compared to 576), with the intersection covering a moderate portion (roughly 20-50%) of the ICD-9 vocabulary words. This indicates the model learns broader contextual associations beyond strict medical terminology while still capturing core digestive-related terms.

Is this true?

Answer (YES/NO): NO